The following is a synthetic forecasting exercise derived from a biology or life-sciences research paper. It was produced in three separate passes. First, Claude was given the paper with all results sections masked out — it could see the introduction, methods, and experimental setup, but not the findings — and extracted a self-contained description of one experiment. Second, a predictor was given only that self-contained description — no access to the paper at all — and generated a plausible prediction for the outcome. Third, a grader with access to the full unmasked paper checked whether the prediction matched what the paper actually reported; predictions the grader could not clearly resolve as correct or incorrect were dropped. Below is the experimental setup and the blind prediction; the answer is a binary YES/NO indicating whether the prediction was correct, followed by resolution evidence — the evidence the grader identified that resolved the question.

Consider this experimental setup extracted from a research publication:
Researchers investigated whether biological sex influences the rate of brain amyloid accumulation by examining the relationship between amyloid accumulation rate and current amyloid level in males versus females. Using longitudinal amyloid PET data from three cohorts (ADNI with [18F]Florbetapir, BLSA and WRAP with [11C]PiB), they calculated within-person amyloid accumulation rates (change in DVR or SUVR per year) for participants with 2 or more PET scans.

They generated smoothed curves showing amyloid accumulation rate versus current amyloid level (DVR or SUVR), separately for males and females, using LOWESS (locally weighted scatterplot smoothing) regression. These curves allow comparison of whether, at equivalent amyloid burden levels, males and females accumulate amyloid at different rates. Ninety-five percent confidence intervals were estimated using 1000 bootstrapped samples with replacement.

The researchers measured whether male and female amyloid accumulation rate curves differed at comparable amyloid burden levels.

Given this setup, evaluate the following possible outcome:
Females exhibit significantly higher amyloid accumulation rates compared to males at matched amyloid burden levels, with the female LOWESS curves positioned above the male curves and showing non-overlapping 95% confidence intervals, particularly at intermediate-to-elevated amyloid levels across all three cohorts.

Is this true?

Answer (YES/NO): NO